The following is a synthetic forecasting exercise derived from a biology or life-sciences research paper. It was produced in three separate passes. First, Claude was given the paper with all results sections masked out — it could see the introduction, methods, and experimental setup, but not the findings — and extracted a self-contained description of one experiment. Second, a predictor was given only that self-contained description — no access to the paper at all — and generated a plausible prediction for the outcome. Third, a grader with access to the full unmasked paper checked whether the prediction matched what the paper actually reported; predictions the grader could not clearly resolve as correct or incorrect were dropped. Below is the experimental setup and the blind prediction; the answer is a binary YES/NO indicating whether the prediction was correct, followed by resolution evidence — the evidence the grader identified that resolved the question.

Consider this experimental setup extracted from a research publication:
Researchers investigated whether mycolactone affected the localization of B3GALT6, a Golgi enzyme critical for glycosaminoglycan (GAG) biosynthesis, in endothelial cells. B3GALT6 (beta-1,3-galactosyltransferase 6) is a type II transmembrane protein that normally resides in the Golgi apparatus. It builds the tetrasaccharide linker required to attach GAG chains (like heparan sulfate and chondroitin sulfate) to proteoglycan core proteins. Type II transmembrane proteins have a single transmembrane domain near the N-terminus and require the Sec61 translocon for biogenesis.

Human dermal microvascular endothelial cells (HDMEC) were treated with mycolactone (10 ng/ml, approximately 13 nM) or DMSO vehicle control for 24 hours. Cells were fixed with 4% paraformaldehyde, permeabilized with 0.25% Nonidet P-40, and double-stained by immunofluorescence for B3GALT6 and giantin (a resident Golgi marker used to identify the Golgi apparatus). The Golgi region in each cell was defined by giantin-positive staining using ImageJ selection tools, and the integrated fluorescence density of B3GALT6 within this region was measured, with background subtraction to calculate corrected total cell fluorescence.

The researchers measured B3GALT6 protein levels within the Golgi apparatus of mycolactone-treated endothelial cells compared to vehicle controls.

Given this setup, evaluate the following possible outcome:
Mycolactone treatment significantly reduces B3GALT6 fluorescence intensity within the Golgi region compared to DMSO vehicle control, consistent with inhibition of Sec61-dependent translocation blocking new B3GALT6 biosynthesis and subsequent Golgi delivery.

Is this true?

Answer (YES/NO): YES